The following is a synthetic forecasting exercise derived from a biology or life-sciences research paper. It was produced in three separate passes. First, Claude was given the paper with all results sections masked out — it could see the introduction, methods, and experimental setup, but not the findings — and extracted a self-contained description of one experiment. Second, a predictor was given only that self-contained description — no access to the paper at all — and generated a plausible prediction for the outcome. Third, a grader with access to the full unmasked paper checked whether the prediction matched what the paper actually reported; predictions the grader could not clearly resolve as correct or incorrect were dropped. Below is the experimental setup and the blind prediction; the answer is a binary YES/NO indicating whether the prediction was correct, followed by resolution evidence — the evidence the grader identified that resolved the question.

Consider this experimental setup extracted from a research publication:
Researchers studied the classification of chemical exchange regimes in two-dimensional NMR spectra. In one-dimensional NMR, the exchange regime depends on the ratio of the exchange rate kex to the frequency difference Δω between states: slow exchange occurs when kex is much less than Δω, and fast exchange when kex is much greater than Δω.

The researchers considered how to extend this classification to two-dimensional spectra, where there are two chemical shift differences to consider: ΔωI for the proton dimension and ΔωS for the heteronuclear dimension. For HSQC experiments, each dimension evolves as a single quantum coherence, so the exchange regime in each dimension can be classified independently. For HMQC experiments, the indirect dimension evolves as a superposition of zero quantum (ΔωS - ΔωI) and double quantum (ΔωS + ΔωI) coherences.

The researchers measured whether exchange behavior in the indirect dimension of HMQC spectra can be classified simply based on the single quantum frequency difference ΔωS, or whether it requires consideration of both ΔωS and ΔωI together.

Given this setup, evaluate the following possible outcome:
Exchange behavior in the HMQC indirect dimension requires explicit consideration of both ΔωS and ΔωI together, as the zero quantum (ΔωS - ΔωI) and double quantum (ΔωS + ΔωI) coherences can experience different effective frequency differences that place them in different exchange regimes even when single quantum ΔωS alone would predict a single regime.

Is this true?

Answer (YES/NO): YES